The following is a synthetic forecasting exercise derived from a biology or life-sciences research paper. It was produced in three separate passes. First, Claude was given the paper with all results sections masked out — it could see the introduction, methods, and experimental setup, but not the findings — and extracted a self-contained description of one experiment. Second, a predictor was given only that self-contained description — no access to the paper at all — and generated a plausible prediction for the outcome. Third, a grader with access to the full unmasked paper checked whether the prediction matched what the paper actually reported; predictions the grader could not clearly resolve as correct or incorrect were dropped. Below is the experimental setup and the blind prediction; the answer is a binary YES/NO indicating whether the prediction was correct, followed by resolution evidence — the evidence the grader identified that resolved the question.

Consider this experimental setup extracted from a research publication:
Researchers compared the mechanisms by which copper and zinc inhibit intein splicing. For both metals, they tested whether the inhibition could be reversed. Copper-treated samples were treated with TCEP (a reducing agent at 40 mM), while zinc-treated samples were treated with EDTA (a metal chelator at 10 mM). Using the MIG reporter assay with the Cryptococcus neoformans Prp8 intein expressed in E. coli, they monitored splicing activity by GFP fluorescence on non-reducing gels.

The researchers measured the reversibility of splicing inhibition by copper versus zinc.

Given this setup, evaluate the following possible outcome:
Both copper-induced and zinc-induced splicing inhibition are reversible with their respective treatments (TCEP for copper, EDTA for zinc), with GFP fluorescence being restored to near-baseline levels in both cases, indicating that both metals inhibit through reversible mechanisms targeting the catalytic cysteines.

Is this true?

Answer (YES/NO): YES